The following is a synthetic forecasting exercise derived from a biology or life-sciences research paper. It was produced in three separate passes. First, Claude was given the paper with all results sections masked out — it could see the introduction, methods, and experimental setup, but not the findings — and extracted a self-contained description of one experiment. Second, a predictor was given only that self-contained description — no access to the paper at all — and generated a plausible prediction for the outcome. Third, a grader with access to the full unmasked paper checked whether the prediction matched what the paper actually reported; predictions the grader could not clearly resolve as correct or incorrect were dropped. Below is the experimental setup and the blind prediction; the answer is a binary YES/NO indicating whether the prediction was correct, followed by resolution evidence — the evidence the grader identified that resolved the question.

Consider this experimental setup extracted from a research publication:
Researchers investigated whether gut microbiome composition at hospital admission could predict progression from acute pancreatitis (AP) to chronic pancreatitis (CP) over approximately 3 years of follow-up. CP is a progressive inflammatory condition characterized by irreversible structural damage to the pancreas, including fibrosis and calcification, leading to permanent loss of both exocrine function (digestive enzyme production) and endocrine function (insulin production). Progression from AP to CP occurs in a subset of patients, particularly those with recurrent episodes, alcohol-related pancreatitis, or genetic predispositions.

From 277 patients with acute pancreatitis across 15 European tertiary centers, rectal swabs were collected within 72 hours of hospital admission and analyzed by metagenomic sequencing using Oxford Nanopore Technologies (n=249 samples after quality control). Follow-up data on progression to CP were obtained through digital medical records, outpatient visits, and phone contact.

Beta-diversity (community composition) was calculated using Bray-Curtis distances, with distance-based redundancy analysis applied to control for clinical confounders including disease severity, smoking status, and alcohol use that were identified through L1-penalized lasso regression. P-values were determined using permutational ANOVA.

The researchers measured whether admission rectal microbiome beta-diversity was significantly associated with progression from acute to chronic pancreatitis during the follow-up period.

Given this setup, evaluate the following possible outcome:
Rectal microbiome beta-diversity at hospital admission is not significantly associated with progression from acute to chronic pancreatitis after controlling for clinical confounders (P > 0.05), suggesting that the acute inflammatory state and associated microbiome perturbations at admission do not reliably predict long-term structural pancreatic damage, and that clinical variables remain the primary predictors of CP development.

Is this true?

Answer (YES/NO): YES